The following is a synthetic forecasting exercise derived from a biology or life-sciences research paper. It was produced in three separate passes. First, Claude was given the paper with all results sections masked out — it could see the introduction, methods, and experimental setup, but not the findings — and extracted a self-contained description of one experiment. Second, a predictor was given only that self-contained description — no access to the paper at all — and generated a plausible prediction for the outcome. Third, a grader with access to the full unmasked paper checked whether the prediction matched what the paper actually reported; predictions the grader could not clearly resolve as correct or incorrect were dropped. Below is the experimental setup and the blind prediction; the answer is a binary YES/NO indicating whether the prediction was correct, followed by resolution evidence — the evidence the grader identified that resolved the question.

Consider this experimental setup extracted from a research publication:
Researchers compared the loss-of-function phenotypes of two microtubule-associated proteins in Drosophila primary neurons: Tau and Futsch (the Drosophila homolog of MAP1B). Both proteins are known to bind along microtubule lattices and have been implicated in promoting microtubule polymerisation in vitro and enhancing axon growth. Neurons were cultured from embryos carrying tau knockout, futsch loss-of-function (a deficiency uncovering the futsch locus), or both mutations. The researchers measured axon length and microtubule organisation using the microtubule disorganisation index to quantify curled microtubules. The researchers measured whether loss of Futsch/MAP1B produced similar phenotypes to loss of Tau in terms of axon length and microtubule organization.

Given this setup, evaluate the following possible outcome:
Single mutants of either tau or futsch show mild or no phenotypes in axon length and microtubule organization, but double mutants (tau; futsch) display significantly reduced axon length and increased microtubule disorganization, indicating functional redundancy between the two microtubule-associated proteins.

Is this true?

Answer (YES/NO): NO